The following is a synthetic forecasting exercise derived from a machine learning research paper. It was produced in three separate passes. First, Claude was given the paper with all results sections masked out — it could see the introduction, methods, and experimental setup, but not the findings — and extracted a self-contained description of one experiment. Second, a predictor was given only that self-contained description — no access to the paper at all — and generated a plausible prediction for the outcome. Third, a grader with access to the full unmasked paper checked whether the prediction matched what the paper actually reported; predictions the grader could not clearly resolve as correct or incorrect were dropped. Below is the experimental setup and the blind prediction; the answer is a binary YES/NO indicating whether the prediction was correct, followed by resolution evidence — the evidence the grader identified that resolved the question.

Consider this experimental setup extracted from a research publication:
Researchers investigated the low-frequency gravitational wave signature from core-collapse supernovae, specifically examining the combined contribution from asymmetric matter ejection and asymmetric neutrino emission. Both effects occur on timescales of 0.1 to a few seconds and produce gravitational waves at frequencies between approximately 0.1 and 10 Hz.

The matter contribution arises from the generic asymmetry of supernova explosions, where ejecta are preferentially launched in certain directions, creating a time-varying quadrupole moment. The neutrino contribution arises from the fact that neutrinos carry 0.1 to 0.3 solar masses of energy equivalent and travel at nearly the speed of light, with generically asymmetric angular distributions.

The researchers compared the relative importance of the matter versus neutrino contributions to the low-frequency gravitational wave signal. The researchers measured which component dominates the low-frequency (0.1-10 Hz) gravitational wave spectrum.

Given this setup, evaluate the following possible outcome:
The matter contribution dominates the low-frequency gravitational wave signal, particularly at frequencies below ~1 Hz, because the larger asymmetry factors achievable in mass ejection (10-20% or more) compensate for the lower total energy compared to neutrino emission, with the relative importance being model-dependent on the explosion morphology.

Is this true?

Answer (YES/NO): NO